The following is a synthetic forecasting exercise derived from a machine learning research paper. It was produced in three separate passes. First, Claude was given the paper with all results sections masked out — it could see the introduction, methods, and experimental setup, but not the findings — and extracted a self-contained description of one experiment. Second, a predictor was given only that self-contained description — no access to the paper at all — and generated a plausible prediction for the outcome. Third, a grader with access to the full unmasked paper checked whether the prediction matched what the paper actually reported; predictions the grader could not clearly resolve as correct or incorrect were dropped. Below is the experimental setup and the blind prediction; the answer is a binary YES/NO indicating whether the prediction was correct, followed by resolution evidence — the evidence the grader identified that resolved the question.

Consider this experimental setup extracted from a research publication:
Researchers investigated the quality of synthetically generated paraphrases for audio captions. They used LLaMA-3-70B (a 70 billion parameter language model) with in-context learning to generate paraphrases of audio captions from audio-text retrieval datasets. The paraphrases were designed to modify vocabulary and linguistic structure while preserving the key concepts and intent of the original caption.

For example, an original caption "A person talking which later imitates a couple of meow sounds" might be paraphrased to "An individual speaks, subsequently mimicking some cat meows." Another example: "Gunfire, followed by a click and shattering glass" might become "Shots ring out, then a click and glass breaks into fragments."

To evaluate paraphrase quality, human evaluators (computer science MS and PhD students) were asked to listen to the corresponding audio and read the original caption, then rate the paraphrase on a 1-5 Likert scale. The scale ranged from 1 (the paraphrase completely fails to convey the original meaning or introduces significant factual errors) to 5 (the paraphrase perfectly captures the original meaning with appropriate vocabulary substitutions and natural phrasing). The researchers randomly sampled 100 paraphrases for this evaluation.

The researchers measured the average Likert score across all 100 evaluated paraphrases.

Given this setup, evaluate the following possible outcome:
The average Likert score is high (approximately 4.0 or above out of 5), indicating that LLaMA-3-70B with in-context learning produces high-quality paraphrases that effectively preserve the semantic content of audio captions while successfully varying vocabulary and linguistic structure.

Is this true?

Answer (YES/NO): YES